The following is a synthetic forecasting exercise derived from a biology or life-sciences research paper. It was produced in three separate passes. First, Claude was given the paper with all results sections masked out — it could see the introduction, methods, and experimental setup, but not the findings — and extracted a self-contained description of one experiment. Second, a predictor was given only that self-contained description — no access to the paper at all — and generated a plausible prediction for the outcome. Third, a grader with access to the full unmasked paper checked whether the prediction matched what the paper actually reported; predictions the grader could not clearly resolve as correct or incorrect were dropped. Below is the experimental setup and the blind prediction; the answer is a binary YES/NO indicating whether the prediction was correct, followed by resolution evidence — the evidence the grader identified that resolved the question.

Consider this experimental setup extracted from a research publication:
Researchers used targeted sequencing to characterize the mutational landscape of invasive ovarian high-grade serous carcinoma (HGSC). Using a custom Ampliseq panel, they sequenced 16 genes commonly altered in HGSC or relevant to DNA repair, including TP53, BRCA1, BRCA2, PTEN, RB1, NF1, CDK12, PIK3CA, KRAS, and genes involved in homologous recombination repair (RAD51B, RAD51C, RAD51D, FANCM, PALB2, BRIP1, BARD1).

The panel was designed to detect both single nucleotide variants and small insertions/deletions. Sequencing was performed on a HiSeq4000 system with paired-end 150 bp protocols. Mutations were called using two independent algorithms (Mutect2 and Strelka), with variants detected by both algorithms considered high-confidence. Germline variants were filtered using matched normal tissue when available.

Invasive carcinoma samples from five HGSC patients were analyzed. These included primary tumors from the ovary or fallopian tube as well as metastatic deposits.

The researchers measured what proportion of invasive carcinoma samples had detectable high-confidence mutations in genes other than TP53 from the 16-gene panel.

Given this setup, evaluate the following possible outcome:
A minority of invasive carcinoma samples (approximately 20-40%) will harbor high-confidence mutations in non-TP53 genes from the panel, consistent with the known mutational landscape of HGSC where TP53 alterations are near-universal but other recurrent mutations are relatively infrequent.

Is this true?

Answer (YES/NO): YES